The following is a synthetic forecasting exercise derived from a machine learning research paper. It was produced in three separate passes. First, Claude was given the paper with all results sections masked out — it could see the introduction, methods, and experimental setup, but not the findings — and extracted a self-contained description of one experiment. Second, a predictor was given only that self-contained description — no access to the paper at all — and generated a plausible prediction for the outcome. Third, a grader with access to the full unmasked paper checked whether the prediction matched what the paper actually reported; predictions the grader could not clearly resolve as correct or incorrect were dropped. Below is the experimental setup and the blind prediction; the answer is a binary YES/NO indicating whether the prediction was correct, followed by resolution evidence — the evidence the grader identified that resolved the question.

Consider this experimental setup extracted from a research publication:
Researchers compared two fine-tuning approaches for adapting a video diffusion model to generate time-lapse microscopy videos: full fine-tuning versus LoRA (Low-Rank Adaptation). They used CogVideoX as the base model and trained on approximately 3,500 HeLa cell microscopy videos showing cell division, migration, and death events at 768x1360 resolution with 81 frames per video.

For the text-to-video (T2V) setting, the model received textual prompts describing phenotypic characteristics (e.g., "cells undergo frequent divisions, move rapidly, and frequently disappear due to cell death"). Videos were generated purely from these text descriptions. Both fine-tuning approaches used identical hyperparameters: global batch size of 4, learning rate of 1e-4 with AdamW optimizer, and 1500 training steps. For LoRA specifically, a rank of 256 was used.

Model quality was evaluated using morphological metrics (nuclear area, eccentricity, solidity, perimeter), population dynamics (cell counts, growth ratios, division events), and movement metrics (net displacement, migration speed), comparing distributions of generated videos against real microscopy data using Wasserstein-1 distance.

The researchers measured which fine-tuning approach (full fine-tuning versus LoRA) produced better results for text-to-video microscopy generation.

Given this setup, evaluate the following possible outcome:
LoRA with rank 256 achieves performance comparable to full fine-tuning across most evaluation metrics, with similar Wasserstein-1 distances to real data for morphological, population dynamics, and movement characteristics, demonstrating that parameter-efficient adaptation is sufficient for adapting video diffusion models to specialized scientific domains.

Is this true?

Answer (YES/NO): NO